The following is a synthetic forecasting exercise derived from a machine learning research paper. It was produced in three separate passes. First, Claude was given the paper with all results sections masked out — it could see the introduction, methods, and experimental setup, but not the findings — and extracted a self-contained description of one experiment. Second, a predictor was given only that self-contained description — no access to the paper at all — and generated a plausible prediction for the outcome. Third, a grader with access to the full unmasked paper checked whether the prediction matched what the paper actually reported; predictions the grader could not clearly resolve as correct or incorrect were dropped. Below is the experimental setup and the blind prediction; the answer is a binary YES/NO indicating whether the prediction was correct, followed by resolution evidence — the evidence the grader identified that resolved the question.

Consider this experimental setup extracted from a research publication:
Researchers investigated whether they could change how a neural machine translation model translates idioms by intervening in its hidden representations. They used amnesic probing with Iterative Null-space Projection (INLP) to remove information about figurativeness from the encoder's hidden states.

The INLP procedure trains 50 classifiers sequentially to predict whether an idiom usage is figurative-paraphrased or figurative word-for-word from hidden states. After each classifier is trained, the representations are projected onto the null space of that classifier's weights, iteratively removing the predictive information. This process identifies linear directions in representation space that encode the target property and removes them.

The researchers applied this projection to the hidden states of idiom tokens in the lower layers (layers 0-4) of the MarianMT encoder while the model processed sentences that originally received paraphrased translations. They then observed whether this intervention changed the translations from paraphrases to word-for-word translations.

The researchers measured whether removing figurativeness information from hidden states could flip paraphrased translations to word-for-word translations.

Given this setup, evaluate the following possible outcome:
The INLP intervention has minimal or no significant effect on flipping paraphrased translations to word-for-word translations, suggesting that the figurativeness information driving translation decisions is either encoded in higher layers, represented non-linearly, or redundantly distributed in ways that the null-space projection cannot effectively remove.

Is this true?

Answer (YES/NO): NO